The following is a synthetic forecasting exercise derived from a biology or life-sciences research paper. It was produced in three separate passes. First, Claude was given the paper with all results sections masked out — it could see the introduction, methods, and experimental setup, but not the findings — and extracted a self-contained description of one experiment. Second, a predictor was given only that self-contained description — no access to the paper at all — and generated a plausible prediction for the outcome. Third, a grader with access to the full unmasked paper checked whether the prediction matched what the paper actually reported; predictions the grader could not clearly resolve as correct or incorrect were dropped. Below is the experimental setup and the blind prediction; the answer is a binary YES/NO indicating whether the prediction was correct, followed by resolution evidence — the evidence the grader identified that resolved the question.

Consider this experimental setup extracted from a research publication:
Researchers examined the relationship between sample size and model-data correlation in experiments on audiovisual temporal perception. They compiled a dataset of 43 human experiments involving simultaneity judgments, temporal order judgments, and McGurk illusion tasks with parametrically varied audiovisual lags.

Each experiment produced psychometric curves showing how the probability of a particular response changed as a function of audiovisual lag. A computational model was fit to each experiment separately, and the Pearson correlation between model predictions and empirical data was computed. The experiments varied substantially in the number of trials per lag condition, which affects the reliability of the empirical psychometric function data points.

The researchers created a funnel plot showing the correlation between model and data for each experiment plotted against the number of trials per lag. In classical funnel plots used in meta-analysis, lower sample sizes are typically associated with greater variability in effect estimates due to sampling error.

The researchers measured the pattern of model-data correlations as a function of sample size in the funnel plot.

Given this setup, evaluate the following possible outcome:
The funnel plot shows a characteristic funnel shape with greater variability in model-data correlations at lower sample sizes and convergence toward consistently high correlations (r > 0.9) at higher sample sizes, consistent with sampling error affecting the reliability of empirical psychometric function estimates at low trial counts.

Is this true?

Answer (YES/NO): YES